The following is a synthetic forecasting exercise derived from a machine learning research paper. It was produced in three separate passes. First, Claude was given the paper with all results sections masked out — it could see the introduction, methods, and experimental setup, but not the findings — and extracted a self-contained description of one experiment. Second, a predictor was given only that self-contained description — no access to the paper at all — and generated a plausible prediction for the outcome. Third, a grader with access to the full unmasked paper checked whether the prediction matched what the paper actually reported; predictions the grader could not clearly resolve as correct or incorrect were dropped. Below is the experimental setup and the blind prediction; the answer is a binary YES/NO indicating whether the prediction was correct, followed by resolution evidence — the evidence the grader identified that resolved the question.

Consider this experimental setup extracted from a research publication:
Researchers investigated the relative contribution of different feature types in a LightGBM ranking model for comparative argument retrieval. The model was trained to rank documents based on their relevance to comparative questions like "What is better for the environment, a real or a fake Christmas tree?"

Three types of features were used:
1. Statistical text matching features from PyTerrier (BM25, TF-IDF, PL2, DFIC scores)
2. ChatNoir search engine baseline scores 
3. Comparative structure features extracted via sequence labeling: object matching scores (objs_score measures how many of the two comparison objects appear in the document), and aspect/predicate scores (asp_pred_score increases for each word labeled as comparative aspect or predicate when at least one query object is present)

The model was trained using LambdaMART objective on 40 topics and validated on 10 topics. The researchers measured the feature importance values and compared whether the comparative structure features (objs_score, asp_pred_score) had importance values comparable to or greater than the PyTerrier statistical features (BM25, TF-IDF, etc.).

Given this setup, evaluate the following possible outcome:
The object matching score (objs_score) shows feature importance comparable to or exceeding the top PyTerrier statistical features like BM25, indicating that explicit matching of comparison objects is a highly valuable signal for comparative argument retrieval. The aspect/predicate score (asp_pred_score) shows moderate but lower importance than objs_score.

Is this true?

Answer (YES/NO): YES